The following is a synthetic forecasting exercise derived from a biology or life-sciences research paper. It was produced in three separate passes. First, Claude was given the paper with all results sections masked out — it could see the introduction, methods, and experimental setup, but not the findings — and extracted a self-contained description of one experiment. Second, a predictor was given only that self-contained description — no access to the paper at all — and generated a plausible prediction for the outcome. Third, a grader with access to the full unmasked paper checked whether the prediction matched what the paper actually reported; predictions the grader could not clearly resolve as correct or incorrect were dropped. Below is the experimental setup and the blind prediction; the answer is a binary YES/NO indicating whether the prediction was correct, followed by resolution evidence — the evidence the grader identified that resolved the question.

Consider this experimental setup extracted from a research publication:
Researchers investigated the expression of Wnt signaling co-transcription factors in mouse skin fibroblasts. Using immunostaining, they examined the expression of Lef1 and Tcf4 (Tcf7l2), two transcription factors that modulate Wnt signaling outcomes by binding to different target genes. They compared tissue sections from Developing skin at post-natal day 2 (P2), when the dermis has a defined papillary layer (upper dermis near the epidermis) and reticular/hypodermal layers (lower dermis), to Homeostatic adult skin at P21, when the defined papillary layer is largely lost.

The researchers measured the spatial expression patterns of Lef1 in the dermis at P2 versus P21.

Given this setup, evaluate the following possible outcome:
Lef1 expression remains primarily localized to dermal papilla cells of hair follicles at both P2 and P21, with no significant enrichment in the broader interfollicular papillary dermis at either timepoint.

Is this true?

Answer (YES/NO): NO